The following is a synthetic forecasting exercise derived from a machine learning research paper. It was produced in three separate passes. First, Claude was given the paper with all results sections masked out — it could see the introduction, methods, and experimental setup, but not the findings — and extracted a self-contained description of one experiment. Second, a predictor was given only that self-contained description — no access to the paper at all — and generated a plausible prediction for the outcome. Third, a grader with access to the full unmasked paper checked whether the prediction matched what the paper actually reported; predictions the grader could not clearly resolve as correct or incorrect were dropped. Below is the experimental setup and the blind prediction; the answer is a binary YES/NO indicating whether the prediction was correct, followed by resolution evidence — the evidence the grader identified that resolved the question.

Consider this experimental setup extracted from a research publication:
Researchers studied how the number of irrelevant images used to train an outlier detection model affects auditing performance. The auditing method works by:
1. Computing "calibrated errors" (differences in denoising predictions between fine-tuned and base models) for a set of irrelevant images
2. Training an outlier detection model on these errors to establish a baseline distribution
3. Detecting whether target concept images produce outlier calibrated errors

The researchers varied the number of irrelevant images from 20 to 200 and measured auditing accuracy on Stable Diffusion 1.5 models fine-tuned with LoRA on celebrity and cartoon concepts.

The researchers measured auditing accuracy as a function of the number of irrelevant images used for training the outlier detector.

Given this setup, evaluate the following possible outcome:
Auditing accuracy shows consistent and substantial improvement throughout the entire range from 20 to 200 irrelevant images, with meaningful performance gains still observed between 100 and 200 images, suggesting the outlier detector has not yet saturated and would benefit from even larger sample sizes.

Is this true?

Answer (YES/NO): NO